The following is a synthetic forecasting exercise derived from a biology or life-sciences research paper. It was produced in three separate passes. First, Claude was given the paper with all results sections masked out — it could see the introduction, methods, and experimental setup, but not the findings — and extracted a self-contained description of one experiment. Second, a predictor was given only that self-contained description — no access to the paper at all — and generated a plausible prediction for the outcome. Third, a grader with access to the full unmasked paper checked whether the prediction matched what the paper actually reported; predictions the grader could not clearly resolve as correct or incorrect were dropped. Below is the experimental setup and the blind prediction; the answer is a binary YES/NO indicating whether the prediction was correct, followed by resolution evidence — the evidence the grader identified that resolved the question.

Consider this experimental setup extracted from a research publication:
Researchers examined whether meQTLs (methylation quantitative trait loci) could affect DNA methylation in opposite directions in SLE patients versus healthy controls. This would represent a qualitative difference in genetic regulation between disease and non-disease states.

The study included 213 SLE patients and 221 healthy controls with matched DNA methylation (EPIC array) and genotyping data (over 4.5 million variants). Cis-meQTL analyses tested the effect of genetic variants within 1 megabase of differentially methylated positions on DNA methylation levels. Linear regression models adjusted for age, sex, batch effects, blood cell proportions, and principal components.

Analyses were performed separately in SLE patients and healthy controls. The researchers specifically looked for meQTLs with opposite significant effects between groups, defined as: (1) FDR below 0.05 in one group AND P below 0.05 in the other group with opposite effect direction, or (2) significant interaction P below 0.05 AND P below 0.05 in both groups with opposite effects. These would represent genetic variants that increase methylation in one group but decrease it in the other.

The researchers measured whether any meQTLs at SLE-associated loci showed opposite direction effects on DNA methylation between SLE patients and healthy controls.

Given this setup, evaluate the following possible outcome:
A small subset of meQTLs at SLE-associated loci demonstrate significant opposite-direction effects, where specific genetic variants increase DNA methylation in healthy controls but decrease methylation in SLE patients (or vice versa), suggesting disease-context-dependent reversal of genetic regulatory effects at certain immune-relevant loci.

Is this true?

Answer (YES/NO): YES